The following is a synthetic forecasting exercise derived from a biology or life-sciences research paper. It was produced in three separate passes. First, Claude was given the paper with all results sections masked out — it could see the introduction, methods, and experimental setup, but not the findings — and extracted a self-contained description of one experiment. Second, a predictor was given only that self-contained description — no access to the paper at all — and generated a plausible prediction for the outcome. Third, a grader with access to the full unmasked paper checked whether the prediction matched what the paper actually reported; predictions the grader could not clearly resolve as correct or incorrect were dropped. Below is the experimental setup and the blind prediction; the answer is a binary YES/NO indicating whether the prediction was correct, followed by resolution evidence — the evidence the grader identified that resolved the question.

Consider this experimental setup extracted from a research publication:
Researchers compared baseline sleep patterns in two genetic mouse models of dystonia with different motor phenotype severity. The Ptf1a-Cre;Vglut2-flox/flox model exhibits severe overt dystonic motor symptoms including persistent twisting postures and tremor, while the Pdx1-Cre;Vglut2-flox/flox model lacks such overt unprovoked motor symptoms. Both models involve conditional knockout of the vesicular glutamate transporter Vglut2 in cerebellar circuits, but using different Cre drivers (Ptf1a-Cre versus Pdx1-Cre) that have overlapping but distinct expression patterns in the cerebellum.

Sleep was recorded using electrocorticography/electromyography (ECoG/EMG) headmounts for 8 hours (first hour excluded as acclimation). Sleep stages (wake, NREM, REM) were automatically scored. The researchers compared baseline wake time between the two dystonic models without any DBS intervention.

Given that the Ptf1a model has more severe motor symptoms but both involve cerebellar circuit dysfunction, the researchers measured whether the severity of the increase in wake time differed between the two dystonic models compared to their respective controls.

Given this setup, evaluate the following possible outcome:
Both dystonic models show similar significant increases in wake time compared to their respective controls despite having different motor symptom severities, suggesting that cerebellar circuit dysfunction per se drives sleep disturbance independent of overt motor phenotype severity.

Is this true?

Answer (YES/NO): YES